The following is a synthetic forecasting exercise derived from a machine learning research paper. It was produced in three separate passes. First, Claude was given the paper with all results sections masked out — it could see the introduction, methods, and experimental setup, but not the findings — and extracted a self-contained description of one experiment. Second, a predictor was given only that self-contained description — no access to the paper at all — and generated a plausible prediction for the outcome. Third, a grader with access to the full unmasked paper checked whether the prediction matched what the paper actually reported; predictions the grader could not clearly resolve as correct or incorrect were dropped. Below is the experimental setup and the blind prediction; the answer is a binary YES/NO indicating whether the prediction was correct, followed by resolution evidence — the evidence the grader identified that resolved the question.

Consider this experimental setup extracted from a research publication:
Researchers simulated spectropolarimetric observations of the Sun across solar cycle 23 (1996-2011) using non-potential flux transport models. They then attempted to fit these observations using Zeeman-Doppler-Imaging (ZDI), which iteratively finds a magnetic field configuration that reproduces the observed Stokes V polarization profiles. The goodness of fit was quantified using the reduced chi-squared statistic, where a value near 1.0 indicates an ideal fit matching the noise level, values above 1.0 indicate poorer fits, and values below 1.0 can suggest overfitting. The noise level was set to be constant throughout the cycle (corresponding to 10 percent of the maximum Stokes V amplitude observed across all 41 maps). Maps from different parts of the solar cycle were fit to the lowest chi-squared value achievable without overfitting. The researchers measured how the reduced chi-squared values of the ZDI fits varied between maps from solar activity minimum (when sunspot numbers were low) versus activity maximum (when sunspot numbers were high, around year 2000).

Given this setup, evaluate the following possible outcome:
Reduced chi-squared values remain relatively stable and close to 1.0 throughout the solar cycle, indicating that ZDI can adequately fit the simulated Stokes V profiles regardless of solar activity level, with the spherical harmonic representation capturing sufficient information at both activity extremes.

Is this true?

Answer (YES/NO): NO